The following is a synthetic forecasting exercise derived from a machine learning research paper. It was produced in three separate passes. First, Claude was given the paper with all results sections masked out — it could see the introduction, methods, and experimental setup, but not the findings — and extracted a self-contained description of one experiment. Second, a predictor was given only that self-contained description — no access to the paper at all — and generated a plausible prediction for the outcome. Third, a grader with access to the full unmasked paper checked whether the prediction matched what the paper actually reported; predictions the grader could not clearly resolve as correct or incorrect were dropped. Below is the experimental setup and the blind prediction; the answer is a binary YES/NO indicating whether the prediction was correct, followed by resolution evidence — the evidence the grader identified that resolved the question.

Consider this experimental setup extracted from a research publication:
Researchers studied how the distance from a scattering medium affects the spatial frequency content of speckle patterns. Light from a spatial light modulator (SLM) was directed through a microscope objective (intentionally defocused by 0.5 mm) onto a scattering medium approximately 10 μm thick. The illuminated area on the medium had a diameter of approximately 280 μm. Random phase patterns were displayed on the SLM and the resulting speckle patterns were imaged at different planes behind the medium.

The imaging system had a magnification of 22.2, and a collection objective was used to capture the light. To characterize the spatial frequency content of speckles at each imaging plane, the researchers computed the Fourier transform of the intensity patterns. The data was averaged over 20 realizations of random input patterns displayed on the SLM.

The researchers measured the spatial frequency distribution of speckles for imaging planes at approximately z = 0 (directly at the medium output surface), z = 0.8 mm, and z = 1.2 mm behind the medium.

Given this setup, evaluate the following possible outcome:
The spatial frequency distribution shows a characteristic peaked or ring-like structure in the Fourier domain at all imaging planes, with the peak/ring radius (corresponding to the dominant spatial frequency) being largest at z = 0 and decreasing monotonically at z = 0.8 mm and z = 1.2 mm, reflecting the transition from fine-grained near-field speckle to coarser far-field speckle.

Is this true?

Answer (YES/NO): NO